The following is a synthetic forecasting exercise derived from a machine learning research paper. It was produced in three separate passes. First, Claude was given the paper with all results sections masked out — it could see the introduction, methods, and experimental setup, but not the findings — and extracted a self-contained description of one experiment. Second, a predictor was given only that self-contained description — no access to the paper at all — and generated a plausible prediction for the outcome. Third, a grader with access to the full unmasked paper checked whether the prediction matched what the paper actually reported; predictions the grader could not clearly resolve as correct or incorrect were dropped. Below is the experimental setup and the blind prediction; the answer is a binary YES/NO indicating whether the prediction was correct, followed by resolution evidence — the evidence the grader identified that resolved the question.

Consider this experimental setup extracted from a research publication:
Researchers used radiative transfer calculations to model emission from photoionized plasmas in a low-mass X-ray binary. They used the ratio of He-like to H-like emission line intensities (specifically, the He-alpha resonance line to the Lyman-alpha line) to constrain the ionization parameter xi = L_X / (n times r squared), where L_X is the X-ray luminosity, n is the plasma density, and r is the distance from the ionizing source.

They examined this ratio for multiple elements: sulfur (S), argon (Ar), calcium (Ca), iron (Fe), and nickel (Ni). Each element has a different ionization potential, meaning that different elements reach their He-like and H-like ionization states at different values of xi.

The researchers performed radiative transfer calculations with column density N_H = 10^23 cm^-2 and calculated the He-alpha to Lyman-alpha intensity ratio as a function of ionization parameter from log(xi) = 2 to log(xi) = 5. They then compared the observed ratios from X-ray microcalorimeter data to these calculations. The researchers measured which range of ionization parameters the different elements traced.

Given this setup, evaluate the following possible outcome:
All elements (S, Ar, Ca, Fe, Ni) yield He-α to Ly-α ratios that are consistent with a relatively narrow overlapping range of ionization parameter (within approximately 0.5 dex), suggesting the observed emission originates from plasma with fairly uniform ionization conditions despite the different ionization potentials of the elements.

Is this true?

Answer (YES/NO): NO